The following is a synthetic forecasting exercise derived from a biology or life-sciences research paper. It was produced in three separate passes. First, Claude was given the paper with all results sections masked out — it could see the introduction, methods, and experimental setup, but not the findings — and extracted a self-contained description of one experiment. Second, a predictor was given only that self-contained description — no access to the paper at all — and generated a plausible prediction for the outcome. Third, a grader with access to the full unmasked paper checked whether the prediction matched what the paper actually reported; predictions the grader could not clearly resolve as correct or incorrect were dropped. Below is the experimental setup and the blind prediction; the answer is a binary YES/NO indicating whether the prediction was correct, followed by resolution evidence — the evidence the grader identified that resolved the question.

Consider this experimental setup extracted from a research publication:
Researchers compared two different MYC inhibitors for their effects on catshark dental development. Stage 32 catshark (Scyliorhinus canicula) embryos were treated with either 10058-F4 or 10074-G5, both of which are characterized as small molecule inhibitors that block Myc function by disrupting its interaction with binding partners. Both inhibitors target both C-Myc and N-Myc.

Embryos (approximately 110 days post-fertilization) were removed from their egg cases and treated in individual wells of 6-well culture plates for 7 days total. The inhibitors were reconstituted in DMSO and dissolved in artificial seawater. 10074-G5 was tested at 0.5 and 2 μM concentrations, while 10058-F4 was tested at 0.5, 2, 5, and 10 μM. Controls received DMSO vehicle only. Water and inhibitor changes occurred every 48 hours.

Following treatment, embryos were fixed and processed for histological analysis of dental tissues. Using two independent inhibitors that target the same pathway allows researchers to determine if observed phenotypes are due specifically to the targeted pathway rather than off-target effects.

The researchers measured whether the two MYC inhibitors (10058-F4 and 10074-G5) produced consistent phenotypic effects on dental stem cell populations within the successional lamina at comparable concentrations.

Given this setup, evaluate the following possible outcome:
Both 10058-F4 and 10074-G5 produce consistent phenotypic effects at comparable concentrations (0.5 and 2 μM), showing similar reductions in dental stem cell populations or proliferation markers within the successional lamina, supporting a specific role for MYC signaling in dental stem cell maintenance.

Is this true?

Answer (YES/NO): NO